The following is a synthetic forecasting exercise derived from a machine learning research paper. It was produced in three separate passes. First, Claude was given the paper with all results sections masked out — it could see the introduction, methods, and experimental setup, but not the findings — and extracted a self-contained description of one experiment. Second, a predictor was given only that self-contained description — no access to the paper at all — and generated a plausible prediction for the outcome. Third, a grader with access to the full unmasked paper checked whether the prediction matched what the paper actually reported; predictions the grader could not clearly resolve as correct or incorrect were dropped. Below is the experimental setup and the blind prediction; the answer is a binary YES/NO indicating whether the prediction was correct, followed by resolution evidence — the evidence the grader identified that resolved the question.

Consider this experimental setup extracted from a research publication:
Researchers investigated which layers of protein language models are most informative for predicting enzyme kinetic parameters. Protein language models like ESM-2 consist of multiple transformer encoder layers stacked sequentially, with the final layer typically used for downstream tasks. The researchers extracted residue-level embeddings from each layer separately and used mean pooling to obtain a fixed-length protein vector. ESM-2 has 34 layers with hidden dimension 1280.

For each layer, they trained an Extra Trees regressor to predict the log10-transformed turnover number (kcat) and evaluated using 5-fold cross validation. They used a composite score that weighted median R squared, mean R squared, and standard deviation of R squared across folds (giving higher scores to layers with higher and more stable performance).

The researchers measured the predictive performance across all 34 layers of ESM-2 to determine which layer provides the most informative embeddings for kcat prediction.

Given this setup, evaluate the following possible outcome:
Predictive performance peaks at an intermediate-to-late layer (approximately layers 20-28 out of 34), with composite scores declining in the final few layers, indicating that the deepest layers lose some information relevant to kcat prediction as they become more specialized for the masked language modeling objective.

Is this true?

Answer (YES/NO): YES